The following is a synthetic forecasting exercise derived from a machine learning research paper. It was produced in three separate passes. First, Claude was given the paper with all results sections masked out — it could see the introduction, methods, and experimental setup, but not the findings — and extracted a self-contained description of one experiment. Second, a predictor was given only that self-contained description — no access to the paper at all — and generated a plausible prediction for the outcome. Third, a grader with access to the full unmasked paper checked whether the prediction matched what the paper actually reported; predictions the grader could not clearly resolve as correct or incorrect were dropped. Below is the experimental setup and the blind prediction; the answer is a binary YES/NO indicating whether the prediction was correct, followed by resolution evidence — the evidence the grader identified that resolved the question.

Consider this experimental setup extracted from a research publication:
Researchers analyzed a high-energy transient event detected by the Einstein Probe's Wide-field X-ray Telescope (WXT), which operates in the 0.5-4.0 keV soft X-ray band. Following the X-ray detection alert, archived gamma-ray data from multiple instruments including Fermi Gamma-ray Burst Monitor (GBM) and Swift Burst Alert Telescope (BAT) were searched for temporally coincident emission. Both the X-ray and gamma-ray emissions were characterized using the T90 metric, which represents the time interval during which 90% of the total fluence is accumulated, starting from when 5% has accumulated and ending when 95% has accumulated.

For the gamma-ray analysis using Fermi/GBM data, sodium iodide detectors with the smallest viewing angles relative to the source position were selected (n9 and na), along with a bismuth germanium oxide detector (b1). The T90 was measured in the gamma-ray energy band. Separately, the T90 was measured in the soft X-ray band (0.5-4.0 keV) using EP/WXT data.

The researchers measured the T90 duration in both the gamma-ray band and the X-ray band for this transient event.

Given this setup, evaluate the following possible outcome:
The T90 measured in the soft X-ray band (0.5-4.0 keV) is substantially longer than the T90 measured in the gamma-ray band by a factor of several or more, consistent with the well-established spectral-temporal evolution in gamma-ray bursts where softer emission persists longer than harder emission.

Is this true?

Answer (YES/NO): NO